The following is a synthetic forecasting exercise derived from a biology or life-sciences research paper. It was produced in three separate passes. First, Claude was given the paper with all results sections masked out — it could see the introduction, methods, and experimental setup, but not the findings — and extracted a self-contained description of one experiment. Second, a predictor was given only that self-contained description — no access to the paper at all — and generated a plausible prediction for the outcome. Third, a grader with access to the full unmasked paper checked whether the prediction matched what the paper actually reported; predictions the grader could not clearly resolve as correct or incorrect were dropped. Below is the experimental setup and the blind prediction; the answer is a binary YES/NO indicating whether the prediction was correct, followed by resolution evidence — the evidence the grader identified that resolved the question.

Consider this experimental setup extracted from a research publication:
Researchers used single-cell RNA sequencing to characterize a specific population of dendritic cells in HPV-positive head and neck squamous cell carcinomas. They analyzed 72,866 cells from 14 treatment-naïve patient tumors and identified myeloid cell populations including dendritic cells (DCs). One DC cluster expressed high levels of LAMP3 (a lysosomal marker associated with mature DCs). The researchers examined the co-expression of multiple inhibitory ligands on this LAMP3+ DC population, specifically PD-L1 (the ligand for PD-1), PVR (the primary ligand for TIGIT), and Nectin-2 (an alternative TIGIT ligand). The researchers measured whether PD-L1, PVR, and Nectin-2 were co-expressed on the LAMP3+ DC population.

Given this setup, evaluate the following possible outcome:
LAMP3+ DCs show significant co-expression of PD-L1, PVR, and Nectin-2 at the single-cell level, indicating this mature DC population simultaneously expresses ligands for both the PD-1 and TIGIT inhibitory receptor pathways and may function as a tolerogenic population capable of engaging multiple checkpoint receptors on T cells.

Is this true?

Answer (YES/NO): YES